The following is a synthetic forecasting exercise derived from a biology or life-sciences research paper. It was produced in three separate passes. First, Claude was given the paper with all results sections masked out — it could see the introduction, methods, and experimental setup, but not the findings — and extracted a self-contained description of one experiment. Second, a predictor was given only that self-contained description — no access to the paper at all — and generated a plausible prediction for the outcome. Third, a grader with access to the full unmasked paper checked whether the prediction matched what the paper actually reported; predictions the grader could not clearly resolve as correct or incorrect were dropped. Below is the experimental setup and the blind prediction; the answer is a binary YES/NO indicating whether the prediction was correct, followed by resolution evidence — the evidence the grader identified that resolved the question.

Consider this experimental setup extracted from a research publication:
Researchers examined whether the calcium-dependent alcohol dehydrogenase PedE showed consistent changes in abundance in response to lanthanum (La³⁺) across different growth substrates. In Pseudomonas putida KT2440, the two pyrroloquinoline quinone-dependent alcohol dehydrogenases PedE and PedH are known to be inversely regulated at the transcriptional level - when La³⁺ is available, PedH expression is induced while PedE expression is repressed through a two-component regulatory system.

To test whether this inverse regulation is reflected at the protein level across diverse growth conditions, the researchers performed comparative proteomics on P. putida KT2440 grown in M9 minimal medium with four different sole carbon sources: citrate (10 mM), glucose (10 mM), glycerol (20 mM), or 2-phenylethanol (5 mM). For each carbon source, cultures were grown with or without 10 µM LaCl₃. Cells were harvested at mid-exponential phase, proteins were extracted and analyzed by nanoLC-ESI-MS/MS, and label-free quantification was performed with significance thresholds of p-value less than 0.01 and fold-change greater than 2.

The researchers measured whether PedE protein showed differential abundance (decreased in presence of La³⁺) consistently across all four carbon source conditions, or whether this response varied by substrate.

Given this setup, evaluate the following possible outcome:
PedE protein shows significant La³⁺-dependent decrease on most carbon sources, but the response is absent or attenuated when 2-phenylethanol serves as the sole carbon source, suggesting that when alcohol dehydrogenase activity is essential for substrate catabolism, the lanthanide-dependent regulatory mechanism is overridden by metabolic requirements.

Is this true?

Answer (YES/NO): NO